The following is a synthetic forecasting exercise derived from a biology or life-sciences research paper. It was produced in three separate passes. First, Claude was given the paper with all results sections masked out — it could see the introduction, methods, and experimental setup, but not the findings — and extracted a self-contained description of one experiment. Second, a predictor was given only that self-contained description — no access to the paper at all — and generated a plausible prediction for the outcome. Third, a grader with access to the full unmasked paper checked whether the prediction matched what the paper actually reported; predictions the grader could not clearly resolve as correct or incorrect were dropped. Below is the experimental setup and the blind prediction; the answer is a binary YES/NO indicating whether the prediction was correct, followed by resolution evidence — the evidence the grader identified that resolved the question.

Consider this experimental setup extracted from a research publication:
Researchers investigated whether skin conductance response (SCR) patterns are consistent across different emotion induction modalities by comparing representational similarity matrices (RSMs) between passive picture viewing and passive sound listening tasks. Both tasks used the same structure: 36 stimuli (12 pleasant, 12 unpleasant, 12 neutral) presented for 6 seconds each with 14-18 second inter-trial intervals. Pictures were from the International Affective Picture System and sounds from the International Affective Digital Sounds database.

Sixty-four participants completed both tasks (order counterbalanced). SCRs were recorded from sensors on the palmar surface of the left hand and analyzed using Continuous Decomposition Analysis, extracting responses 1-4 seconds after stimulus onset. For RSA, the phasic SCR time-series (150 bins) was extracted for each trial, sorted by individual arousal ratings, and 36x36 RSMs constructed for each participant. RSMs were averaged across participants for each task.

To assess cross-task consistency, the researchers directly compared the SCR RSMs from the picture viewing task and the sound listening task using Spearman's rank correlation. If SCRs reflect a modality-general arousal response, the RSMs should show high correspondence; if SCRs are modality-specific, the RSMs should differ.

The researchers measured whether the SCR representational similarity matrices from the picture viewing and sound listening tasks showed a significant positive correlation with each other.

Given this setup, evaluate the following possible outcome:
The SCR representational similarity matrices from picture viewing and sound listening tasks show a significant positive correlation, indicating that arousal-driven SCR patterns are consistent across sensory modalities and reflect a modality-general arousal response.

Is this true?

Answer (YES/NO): NO